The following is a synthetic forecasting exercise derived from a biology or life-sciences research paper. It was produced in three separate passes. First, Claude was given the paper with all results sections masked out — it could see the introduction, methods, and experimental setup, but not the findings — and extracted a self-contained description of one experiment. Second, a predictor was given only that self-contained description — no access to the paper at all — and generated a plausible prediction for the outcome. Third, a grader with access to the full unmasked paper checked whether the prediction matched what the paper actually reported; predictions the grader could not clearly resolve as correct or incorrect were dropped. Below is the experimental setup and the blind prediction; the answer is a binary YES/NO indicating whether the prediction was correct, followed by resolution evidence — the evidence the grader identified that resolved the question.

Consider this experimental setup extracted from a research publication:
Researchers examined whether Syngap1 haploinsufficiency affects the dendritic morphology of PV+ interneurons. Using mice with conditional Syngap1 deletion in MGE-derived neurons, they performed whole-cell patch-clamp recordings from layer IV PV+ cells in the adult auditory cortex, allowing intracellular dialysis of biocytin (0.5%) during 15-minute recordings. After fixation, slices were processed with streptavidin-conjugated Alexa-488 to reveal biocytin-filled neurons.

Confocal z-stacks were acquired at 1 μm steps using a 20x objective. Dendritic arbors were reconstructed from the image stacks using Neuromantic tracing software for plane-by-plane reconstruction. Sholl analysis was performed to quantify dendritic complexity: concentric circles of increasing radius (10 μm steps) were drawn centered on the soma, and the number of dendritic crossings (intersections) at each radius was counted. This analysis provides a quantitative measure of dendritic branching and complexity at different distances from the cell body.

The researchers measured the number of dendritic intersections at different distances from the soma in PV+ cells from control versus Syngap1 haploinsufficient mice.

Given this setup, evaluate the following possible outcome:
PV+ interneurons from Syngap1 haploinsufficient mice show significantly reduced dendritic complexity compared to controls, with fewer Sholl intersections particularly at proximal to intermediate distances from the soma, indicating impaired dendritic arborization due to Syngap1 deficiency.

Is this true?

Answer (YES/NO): NO